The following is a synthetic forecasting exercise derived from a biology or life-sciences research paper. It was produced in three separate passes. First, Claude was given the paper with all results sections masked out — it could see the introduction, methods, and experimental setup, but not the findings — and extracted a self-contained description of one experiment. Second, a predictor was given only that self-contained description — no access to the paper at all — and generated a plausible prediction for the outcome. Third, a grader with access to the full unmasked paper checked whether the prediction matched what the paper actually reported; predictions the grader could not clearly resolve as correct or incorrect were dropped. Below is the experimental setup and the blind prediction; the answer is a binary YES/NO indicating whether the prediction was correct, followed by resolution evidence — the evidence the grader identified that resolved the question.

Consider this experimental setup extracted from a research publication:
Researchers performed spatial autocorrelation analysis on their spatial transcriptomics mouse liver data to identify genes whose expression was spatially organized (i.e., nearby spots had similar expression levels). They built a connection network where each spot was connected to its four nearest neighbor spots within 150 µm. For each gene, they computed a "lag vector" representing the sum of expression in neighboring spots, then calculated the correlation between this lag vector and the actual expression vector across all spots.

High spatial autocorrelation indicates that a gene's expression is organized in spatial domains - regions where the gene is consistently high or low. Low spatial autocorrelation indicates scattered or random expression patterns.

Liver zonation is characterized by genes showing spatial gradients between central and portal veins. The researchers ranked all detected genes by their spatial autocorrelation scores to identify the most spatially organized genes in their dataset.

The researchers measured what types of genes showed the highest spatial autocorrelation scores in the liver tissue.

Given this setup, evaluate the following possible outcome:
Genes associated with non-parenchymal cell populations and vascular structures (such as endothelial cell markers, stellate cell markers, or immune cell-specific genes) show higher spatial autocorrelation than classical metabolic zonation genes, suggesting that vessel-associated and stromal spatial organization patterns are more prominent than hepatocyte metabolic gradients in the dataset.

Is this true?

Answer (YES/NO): NO